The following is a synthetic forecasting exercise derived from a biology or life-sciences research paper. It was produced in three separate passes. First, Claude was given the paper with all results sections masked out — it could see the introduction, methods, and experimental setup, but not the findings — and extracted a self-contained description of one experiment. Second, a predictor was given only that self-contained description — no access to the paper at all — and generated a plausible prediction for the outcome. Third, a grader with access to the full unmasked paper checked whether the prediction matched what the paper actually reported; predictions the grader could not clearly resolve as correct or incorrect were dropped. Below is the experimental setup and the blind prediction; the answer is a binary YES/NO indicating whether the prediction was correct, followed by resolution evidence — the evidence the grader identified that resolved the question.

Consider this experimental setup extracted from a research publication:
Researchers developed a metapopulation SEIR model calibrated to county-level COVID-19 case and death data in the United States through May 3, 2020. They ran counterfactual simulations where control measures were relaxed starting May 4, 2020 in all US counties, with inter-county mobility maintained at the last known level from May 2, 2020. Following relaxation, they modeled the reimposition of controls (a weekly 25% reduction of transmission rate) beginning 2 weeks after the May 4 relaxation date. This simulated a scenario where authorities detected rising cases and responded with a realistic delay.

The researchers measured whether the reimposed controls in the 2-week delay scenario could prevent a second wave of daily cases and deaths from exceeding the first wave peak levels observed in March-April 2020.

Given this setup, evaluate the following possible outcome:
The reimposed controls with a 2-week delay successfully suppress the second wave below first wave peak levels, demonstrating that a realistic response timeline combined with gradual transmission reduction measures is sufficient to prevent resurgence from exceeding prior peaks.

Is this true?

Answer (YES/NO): NO